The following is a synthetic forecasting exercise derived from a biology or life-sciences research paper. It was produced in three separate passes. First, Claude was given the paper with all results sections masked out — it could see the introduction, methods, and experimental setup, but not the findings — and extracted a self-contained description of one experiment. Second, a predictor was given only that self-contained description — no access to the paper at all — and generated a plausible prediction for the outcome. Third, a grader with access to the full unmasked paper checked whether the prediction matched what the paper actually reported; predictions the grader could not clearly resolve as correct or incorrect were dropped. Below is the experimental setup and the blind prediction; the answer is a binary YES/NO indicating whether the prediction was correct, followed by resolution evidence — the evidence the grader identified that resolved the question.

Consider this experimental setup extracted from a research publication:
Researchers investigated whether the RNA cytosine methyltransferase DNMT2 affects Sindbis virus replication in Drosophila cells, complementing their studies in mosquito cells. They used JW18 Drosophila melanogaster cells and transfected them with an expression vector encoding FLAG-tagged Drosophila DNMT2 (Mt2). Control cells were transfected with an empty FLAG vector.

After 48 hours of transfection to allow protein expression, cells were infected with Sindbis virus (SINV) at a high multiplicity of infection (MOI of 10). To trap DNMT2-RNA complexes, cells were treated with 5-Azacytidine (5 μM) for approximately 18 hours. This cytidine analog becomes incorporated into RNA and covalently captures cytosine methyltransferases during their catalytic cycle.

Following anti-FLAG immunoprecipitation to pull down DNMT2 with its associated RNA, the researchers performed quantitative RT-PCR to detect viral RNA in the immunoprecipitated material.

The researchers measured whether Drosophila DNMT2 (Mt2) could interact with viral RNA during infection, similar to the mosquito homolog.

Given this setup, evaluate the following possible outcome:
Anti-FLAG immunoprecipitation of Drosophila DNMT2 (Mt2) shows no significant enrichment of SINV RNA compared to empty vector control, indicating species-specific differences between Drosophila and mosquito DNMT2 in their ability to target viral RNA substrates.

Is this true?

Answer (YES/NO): NO